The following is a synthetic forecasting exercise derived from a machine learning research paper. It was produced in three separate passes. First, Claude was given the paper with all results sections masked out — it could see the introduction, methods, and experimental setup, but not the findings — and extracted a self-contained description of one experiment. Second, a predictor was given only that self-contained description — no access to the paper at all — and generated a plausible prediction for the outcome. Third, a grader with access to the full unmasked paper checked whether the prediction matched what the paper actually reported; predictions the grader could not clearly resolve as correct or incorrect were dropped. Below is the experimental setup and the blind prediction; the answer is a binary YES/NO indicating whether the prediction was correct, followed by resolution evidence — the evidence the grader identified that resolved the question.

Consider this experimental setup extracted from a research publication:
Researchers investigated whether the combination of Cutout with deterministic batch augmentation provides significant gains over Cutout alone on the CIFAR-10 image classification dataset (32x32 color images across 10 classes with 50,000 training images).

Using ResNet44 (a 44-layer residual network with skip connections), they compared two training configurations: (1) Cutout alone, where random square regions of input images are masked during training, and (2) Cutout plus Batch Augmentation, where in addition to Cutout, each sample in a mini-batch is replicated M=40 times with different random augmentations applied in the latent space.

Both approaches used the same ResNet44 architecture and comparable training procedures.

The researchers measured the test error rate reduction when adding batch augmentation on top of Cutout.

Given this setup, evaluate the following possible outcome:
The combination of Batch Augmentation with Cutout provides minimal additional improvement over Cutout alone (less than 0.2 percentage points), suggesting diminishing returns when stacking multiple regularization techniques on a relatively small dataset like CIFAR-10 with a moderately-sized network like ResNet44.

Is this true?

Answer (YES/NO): NO